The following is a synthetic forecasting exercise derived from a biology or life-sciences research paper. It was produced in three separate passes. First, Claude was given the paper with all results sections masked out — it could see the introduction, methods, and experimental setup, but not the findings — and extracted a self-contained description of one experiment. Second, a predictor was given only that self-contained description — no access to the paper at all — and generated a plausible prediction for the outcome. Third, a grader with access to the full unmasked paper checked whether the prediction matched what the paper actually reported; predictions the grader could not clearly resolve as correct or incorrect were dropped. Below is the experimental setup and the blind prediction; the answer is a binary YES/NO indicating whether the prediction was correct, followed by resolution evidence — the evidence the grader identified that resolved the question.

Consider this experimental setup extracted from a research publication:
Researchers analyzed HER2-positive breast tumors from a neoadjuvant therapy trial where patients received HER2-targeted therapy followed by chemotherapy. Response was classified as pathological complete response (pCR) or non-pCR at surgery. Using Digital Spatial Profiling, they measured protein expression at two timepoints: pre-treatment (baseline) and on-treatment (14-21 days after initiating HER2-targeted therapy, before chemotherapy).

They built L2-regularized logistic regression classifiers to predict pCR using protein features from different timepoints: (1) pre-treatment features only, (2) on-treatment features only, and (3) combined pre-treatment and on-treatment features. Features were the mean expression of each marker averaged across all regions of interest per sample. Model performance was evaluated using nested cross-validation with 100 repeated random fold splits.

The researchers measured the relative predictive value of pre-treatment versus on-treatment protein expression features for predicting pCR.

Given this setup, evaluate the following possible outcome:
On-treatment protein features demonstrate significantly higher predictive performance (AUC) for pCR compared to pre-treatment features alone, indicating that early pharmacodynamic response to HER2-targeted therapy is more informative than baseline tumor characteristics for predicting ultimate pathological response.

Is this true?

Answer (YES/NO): YES